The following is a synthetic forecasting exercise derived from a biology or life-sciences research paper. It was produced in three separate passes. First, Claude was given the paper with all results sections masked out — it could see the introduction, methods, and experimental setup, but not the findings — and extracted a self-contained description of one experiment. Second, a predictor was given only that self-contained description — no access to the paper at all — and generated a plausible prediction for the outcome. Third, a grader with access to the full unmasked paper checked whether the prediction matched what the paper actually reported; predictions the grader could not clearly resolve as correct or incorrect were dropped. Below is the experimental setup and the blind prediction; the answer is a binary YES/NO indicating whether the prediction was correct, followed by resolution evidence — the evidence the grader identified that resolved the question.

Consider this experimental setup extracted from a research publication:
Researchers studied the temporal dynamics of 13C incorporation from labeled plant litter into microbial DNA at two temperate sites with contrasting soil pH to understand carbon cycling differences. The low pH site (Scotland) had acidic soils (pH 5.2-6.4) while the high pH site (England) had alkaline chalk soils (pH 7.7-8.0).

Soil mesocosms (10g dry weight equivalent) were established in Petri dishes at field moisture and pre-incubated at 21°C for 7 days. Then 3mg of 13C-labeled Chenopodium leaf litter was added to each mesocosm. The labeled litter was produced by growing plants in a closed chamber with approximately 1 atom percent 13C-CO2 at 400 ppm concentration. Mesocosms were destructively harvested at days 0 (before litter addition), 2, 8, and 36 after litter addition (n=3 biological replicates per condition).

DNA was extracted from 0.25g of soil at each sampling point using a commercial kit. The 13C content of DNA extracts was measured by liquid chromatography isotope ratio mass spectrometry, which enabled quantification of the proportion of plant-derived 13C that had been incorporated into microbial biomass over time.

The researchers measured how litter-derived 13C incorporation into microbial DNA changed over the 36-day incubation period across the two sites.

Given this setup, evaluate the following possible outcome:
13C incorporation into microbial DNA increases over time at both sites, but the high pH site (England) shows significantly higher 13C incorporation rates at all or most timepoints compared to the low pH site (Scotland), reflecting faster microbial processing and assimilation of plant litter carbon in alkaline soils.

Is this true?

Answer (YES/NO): NO